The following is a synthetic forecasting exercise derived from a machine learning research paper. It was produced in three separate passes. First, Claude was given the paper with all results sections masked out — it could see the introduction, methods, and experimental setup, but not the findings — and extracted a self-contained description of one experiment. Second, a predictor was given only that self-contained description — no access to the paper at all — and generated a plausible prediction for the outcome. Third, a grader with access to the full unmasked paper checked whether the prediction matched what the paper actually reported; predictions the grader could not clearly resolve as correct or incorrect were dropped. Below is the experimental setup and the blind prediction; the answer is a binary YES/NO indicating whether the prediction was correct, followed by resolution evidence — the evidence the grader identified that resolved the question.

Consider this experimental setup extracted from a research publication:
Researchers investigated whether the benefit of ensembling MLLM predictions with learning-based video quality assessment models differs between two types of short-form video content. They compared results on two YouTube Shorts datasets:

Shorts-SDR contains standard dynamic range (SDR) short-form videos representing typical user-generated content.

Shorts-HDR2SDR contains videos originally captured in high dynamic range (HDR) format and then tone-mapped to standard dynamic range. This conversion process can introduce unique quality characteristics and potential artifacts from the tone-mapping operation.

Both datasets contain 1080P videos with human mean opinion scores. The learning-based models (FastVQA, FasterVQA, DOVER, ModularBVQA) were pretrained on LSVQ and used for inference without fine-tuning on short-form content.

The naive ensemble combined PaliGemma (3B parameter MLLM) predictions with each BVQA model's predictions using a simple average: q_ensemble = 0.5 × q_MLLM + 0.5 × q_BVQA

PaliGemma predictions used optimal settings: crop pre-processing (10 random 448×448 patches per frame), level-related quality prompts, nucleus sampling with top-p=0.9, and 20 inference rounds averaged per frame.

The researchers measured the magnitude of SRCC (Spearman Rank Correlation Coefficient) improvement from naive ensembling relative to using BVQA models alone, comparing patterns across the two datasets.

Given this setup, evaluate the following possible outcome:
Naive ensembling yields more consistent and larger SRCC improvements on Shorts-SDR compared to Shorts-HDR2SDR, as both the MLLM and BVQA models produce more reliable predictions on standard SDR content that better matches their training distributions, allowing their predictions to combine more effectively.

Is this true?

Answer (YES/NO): NO